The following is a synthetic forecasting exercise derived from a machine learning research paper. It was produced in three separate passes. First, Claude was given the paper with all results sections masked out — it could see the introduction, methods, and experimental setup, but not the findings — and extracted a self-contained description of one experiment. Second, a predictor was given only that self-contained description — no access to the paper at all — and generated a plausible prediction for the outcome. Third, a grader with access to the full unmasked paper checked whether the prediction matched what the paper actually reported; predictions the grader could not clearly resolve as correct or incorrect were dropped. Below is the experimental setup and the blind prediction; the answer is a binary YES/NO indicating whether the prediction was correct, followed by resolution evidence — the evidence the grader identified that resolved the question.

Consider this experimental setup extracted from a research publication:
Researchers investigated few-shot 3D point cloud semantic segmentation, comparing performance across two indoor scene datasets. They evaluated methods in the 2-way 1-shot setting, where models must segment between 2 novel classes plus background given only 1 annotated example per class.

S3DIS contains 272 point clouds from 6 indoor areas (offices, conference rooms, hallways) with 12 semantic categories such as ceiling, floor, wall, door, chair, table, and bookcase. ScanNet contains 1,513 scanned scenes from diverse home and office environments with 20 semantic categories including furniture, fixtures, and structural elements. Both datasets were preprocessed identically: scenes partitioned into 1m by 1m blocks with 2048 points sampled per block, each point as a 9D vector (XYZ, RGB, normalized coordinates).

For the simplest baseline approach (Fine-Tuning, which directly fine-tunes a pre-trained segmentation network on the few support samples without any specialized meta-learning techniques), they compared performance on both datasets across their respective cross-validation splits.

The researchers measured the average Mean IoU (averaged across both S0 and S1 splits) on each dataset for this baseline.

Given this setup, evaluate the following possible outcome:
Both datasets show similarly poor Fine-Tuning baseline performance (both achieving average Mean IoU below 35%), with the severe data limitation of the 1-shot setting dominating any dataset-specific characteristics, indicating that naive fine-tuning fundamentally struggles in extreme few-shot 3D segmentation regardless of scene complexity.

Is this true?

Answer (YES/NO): NO